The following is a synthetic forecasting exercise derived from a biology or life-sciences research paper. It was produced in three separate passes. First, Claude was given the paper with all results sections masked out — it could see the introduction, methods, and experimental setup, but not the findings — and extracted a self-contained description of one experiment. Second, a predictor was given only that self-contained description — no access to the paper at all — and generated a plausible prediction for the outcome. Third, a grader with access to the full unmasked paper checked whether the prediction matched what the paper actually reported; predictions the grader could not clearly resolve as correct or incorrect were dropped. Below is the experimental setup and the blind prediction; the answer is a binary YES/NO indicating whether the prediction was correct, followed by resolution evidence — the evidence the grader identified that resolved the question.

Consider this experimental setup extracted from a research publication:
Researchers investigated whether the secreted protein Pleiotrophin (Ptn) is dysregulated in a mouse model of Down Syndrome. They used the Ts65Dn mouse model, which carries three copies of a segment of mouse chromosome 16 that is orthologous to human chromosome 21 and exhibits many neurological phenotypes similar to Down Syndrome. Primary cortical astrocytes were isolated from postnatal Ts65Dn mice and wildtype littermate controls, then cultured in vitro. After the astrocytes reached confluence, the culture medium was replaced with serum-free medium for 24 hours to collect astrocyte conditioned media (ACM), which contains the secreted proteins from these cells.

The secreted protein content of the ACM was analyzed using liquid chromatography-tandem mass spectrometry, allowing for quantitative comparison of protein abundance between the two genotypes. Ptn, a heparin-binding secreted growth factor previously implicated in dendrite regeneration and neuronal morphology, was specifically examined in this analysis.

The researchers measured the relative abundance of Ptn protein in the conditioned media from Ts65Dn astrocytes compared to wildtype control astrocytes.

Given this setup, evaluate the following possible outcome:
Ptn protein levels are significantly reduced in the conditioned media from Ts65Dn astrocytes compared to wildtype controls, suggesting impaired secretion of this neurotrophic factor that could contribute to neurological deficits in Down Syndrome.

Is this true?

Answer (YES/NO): YES